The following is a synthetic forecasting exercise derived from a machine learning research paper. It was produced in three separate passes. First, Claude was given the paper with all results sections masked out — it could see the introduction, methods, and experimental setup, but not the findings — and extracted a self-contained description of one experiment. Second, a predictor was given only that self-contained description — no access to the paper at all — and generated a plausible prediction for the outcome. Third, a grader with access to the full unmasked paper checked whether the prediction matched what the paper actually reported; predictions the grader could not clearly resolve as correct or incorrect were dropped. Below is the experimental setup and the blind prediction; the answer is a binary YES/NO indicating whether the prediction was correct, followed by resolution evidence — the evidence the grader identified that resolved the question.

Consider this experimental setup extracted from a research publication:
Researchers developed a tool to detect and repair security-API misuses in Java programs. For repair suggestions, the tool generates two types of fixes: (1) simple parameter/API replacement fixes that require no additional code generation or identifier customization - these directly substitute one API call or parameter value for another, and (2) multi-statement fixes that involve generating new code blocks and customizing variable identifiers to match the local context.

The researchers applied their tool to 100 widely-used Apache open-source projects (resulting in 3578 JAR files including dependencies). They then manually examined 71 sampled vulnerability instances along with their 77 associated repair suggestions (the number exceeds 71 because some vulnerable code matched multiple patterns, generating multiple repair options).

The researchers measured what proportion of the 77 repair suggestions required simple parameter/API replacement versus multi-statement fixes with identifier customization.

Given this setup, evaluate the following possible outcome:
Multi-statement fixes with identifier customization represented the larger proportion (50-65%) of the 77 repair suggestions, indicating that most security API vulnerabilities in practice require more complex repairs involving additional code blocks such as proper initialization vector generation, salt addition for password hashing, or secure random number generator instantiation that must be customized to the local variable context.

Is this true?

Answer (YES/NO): NO